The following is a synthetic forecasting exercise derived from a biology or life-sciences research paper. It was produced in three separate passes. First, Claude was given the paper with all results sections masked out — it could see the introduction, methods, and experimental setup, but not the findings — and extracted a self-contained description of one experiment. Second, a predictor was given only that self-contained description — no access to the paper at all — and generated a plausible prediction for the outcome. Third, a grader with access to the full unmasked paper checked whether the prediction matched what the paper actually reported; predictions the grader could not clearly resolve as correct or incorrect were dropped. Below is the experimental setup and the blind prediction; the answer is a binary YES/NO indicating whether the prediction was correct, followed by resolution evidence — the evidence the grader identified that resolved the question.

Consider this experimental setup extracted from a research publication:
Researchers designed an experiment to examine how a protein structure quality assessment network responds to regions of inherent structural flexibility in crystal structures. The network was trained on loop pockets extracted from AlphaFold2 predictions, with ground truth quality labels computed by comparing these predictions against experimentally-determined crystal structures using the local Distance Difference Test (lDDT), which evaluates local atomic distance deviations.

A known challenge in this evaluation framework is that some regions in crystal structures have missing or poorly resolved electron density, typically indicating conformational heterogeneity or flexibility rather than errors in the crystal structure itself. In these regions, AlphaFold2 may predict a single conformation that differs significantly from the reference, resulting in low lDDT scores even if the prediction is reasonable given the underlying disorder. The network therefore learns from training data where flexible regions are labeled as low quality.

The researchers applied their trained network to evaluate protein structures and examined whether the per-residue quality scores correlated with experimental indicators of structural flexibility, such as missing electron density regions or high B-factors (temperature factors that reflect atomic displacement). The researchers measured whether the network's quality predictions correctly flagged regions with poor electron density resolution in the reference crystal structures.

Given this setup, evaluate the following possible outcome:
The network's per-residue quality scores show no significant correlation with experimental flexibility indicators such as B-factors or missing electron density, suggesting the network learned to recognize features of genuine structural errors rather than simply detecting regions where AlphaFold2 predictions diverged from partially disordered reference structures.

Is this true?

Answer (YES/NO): NO